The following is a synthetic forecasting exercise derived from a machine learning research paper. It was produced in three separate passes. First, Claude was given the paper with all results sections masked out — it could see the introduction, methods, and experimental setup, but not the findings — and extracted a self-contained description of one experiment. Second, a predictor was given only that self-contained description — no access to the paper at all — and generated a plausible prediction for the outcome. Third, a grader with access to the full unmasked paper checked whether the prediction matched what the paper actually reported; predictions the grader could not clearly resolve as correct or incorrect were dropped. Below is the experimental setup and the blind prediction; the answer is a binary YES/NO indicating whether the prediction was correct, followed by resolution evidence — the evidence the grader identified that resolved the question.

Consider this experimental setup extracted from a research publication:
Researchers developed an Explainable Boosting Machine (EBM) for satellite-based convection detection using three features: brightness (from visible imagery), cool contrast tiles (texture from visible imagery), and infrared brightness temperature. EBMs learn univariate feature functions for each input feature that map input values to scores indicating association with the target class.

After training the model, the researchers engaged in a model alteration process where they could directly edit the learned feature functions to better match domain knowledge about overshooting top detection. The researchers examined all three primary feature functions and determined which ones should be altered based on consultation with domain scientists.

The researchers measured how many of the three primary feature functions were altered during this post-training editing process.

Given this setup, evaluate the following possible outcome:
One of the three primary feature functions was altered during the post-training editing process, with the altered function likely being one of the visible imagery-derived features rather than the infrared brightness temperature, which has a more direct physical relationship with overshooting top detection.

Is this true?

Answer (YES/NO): NO